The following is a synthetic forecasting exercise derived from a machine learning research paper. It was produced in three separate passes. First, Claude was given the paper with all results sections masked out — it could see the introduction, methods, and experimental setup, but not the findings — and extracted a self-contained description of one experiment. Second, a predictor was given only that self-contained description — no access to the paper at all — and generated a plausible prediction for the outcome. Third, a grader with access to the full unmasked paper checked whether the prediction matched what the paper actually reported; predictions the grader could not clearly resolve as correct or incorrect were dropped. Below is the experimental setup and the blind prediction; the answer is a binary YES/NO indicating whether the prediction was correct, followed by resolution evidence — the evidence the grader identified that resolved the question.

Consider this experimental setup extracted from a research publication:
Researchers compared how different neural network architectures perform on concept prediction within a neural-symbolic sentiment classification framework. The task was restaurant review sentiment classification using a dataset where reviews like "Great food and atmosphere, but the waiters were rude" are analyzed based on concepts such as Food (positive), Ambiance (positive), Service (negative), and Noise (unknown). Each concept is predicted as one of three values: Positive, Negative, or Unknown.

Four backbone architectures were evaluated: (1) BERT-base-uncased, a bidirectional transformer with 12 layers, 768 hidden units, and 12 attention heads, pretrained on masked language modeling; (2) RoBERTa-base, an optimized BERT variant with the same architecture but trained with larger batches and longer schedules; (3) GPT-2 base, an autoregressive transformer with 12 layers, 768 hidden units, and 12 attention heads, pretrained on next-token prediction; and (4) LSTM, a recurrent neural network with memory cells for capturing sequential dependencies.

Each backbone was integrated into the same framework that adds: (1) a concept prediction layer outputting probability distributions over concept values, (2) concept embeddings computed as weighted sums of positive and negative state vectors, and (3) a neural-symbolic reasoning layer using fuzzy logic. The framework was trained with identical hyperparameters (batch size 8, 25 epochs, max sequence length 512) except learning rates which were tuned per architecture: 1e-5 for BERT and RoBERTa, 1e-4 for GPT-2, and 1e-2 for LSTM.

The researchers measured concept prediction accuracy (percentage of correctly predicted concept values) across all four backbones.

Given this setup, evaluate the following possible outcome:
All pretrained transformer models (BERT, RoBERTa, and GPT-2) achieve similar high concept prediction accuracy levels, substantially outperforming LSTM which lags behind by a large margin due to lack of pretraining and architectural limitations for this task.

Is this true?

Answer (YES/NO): YES